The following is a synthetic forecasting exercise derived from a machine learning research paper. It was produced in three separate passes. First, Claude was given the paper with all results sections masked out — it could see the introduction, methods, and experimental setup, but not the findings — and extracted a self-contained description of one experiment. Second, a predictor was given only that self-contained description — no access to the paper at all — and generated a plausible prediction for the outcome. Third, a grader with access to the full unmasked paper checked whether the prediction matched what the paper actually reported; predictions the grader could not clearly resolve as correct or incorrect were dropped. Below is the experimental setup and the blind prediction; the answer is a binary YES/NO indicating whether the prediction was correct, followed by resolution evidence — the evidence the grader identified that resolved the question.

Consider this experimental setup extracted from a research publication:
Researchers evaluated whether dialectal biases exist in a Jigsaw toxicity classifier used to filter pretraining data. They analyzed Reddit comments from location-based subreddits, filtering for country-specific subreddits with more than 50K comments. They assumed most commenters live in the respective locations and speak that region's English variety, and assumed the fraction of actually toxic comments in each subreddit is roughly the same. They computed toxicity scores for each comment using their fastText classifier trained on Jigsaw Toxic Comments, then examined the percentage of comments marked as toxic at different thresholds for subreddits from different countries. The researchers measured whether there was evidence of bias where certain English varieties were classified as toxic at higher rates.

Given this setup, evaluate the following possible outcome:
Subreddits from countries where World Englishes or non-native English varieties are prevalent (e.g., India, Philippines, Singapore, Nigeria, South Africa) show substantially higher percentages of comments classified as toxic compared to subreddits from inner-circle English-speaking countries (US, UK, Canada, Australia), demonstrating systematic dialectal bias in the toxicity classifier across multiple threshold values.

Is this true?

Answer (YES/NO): NO